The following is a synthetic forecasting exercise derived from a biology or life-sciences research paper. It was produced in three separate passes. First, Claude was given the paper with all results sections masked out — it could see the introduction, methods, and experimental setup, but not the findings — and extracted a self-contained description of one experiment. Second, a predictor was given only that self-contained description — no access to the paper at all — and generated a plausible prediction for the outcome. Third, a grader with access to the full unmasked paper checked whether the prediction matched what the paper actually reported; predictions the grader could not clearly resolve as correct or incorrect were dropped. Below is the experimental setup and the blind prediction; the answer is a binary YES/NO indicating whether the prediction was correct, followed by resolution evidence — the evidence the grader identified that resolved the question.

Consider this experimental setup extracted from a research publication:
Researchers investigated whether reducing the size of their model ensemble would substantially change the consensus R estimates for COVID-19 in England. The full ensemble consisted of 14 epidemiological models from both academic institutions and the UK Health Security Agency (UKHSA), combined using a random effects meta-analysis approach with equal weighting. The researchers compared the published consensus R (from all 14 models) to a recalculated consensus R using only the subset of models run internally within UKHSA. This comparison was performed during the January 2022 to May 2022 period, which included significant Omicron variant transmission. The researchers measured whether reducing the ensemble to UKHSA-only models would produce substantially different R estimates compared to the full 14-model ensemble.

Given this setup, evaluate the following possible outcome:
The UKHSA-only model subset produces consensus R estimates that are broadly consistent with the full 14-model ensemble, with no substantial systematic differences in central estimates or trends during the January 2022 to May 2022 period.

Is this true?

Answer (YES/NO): YES